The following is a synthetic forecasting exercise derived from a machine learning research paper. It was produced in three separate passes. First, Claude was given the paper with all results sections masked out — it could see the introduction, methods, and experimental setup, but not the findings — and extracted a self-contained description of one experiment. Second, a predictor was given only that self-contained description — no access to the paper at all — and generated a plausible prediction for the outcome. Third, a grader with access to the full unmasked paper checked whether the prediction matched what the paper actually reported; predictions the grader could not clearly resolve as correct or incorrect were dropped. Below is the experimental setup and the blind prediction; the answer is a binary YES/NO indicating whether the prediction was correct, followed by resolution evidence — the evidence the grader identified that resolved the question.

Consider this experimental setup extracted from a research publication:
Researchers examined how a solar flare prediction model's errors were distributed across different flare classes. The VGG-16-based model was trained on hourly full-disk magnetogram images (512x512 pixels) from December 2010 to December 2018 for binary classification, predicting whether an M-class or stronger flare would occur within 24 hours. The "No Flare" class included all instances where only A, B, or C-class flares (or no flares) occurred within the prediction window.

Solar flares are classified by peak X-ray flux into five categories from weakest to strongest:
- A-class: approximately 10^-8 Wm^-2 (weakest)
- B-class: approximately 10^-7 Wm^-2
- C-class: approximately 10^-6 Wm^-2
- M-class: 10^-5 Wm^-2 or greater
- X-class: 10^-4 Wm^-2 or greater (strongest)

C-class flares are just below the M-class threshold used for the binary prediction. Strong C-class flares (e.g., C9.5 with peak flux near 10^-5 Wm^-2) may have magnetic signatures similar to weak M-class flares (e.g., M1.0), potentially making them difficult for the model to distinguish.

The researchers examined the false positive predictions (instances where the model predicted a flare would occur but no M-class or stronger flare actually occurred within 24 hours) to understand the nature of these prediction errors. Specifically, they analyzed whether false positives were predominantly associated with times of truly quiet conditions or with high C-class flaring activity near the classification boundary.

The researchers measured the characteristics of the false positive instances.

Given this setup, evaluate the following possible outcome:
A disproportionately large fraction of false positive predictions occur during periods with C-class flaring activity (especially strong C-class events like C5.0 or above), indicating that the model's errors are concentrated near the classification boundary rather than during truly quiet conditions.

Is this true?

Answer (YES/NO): YES